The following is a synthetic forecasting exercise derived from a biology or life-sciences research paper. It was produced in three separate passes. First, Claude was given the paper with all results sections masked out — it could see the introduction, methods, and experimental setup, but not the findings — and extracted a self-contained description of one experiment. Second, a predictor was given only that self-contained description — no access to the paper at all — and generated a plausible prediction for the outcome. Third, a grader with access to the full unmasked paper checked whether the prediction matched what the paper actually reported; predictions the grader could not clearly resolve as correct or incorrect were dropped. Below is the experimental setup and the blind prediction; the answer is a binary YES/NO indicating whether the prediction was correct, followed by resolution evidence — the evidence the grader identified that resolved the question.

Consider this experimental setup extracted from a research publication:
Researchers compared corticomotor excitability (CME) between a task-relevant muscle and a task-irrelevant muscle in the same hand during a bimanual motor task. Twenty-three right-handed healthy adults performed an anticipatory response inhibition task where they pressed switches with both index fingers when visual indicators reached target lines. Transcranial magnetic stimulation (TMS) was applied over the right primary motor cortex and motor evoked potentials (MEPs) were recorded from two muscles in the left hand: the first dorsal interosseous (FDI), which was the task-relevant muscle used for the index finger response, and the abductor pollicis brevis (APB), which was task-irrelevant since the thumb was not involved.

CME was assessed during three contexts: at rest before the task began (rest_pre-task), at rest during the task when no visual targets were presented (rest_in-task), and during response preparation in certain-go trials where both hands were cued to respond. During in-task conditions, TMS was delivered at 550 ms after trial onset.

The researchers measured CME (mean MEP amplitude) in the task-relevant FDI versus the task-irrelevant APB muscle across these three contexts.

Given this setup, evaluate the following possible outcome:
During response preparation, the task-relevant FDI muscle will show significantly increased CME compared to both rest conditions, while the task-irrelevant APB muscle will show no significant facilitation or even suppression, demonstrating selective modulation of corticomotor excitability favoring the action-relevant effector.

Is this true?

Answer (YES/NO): NO